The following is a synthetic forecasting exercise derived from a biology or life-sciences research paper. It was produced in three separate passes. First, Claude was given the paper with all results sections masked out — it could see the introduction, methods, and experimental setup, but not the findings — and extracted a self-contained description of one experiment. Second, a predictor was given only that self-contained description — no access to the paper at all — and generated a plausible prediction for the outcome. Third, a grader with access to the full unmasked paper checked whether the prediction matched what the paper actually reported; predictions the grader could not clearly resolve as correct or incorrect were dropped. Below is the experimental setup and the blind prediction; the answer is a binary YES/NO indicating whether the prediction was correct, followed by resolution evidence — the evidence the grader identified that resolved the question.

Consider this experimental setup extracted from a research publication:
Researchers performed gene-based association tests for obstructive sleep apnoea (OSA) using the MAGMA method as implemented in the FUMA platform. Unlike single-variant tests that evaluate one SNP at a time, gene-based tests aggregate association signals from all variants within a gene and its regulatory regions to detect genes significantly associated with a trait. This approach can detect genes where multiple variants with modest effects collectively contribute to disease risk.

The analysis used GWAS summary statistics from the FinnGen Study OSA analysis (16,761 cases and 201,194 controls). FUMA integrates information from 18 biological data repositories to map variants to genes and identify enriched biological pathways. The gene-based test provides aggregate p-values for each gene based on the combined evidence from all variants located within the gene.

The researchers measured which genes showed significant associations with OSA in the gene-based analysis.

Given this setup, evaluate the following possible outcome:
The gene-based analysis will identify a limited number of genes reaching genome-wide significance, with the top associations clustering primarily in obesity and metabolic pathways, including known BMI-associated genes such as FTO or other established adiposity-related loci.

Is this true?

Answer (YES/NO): YES